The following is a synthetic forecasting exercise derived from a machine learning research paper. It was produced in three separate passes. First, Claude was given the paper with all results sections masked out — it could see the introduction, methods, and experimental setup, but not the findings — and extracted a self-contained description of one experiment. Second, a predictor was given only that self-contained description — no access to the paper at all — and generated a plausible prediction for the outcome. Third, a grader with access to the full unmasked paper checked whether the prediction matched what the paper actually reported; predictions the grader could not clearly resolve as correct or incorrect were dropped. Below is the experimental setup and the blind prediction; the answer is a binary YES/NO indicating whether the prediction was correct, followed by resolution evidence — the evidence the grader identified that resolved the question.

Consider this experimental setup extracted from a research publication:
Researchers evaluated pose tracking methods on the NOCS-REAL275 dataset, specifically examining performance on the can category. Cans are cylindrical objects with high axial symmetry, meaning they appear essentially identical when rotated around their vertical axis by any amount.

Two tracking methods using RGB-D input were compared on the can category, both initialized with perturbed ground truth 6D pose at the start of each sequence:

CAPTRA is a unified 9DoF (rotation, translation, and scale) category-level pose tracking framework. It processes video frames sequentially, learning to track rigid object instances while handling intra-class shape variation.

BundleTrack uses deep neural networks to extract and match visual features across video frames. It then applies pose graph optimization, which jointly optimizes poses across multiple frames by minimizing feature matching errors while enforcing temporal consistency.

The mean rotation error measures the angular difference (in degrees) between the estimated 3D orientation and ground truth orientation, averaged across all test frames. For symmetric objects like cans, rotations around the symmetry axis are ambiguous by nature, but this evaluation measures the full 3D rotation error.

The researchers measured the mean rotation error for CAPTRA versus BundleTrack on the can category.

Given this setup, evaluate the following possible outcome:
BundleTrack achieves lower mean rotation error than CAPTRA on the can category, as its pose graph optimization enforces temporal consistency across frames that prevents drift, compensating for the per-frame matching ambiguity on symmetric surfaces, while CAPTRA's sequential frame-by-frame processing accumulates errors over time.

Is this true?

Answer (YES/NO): YES